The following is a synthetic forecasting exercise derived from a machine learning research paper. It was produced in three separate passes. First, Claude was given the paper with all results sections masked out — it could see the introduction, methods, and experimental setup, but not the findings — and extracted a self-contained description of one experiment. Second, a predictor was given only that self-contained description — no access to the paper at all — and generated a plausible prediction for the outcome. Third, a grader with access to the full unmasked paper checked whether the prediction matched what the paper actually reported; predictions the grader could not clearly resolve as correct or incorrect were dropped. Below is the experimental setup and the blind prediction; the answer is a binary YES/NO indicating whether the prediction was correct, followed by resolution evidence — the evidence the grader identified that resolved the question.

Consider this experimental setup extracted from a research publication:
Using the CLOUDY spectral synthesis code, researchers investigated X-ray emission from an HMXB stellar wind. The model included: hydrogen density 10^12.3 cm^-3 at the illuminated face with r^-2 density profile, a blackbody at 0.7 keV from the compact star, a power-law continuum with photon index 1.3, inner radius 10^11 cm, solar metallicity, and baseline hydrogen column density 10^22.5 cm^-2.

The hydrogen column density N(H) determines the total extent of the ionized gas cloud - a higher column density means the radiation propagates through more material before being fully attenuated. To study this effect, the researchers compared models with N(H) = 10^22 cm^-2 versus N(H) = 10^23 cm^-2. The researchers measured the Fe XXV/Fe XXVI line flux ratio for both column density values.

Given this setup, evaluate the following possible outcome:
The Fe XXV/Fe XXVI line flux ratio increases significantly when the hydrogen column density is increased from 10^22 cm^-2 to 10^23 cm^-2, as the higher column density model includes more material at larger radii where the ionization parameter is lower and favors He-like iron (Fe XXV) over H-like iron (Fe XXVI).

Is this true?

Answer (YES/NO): YES